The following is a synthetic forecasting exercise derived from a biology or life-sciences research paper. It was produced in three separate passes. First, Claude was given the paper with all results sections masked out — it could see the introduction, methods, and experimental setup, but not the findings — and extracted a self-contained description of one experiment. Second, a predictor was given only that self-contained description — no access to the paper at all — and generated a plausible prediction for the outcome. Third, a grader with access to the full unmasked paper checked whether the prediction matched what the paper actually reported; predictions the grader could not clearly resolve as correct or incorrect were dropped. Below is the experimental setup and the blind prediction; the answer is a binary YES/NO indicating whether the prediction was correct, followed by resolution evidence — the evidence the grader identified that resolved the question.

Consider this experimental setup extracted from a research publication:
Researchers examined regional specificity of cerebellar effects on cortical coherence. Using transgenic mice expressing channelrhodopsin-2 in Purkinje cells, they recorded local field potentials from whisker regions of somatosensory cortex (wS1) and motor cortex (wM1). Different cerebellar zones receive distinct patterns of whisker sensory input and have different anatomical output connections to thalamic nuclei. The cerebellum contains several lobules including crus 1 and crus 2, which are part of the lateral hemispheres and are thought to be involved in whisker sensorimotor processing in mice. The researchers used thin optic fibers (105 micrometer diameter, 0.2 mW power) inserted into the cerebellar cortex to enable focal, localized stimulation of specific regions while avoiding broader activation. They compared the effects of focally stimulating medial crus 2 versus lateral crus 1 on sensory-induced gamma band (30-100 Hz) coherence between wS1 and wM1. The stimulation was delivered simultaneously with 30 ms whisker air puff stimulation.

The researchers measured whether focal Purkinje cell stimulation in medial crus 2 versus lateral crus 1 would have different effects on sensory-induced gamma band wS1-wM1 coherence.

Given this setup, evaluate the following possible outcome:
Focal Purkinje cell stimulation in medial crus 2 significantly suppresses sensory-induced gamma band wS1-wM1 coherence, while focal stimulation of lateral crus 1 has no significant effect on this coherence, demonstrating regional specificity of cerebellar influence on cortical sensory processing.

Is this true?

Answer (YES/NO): NO